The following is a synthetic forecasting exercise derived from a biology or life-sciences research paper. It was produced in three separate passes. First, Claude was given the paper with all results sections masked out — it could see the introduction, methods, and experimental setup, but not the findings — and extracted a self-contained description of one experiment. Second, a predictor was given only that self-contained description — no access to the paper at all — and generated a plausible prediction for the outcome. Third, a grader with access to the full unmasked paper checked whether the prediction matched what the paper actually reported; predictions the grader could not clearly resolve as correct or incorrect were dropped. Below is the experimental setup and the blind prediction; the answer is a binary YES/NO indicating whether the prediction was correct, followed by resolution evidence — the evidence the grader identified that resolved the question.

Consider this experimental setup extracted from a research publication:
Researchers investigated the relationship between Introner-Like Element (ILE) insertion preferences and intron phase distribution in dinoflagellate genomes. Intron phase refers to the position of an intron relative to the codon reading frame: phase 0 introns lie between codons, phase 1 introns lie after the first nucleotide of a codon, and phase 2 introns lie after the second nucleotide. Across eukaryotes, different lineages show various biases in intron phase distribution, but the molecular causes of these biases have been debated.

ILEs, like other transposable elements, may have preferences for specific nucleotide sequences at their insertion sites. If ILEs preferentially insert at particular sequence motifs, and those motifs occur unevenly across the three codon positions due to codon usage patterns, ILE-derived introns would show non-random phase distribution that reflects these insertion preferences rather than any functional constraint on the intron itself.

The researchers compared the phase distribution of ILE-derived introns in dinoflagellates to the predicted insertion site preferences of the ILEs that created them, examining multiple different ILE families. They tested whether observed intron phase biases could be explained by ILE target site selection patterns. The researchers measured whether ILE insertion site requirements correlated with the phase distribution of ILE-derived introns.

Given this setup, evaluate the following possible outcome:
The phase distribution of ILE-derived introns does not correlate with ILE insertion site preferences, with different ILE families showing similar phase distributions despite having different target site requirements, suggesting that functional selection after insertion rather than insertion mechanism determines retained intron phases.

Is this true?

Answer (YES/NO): NO